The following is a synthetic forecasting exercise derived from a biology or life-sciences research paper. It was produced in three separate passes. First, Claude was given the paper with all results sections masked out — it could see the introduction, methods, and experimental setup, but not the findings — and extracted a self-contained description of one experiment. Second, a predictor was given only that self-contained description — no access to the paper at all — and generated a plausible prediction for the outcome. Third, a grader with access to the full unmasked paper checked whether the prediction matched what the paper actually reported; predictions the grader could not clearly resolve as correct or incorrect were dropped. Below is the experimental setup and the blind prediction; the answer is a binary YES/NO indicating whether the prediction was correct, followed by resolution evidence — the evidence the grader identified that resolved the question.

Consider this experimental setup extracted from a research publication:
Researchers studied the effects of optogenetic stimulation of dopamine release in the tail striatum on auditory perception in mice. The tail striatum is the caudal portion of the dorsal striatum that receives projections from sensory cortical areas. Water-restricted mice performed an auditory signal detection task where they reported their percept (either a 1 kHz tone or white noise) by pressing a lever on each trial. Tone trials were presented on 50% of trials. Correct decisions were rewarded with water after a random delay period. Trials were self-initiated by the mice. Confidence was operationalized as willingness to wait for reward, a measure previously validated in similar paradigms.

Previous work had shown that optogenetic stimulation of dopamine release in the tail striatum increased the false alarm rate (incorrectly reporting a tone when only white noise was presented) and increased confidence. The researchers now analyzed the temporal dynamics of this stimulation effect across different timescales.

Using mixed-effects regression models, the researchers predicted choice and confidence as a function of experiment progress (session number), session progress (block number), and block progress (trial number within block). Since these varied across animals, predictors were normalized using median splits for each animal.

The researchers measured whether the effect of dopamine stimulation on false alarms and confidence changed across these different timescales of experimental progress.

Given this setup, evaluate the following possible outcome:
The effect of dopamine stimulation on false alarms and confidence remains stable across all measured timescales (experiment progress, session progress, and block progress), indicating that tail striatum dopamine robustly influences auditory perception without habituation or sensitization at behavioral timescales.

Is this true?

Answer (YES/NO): NO